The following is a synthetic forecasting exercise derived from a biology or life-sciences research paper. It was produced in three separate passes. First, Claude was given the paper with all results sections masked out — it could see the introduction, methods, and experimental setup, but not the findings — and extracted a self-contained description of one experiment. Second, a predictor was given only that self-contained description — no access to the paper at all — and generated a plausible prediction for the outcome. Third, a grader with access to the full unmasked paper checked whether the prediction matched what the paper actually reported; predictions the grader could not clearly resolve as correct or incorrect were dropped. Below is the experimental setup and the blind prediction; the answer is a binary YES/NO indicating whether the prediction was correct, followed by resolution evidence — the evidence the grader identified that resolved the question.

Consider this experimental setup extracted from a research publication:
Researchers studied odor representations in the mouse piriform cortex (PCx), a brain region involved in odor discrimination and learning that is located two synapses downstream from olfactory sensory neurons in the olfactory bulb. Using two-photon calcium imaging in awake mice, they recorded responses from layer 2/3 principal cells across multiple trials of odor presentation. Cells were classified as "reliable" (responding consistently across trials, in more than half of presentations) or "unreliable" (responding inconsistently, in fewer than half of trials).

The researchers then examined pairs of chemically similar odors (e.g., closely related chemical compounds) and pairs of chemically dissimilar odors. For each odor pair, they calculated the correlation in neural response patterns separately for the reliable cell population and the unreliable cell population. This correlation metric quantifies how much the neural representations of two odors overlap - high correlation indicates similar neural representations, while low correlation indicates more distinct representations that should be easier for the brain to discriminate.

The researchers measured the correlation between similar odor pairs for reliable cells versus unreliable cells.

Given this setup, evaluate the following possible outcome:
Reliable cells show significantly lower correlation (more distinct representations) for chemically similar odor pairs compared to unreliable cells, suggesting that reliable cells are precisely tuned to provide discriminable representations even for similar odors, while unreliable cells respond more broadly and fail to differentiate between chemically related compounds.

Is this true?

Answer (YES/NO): NO